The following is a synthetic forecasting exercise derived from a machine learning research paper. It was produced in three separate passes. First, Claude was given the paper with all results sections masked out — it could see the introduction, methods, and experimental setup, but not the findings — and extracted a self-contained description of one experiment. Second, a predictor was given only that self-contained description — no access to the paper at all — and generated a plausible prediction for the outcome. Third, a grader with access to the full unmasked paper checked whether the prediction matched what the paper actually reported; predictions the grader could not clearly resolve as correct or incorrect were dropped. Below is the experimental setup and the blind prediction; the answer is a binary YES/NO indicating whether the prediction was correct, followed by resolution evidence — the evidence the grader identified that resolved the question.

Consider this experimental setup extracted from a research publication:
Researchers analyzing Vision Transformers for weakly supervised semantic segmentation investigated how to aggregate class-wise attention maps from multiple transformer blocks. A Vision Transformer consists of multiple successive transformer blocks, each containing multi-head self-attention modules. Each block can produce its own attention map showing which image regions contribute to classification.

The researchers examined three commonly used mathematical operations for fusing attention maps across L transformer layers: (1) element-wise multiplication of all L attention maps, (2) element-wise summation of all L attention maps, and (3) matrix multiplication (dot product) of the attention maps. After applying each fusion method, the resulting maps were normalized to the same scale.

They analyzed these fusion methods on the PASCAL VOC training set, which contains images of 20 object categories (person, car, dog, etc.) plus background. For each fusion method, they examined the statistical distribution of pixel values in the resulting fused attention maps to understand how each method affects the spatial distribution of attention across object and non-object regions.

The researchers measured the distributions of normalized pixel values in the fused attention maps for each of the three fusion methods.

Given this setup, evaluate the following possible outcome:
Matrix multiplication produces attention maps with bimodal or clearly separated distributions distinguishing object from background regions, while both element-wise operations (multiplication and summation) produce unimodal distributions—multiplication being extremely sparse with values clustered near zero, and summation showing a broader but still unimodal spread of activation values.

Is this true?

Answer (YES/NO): NO